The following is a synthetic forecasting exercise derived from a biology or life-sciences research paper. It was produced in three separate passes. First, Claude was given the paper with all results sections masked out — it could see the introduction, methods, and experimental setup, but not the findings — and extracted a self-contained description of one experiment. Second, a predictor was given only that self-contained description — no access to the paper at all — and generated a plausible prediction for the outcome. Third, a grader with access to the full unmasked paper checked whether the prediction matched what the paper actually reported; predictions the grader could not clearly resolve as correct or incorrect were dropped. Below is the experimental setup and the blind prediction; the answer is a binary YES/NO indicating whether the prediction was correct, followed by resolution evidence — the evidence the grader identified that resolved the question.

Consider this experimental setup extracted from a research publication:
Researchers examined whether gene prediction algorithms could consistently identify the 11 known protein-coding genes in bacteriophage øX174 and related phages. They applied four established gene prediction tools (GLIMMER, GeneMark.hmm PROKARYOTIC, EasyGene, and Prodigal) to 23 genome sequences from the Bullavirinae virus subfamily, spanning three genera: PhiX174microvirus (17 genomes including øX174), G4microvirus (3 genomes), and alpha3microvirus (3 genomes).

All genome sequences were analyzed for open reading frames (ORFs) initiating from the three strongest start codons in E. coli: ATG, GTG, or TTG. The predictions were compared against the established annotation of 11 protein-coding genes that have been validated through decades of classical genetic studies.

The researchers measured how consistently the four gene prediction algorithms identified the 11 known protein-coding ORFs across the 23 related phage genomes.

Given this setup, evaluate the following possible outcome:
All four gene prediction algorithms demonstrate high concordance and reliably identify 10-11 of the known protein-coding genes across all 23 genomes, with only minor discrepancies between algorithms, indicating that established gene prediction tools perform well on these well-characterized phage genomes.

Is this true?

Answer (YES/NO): NO